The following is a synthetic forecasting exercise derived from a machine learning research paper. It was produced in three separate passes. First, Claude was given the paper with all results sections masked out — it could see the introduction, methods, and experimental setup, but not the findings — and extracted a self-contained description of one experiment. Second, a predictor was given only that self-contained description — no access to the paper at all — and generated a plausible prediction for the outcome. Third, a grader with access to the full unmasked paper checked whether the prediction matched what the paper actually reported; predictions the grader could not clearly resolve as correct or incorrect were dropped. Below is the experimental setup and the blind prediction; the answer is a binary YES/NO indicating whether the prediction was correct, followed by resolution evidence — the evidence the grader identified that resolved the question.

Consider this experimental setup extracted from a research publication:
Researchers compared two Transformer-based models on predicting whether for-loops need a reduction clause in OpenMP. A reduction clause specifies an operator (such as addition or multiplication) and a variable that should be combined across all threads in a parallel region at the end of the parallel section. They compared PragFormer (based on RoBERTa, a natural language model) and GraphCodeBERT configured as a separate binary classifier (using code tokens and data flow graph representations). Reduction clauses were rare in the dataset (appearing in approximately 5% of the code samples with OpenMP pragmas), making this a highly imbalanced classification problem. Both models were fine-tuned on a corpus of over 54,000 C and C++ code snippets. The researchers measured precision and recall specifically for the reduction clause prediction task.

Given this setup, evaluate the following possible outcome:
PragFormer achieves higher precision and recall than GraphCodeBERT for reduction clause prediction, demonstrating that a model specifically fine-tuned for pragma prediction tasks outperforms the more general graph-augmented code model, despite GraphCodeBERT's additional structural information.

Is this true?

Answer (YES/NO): NO